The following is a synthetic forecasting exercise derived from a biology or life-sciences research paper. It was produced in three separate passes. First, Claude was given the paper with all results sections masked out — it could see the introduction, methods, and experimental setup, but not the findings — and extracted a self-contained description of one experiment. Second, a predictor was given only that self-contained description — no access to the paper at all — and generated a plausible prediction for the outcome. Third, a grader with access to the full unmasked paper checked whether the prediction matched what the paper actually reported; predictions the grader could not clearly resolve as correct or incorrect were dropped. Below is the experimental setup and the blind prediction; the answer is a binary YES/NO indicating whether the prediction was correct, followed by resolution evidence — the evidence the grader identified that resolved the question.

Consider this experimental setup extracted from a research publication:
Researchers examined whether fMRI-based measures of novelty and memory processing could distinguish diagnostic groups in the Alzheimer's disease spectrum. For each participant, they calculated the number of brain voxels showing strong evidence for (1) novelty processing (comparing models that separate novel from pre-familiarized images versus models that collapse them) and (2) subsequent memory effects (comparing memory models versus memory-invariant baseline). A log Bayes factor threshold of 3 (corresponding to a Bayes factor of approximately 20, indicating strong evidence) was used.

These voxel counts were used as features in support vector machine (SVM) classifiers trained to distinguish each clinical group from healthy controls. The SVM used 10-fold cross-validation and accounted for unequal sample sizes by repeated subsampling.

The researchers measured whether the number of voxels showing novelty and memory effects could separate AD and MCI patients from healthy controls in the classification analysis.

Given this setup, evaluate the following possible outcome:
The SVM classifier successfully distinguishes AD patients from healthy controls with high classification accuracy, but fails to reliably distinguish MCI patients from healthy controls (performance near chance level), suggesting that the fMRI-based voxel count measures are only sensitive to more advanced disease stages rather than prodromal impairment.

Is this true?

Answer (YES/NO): NO